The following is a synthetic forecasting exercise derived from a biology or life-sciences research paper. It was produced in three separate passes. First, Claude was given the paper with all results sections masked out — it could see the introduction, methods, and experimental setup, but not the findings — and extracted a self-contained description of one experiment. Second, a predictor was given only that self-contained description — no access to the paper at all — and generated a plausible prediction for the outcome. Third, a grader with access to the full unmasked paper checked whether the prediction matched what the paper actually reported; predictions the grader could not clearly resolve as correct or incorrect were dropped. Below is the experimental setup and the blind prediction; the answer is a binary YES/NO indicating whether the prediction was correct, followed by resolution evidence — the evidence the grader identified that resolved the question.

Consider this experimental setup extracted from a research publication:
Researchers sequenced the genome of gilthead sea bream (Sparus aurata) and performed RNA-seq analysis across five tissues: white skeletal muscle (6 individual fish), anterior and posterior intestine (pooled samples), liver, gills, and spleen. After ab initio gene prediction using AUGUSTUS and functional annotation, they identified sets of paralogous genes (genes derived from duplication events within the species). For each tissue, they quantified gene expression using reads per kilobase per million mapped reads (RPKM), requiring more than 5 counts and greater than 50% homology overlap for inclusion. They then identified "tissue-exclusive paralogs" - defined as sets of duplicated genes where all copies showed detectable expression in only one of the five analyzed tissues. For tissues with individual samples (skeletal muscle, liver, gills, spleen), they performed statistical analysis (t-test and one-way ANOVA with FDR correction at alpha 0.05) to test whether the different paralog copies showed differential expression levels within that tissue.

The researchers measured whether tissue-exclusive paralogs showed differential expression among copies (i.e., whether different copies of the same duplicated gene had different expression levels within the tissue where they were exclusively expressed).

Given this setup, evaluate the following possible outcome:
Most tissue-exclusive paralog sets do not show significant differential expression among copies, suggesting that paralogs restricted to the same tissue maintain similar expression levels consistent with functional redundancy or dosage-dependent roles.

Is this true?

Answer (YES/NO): NO